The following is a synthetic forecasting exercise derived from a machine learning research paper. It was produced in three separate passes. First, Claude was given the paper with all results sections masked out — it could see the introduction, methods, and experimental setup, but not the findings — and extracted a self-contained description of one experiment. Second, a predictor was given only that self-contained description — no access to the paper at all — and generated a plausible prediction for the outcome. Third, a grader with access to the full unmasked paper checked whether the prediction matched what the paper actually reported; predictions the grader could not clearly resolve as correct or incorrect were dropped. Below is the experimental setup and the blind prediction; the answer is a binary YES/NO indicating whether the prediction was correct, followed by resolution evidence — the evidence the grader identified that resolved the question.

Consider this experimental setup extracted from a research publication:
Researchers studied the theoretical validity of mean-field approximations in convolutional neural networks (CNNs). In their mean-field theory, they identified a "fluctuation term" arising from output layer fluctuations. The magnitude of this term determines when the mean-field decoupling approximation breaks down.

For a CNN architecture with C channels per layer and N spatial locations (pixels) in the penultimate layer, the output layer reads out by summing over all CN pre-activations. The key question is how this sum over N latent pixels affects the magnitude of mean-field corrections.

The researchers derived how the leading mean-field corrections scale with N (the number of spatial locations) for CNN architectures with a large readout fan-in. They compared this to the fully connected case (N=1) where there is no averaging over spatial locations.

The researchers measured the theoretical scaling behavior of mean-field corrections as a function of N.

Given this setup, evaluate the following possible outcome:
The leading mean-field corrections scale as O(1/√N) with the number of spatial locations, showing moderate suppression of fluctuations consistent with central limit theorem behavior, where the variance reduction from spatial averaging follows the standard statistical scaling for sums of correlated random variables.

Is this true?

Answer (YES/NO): NO